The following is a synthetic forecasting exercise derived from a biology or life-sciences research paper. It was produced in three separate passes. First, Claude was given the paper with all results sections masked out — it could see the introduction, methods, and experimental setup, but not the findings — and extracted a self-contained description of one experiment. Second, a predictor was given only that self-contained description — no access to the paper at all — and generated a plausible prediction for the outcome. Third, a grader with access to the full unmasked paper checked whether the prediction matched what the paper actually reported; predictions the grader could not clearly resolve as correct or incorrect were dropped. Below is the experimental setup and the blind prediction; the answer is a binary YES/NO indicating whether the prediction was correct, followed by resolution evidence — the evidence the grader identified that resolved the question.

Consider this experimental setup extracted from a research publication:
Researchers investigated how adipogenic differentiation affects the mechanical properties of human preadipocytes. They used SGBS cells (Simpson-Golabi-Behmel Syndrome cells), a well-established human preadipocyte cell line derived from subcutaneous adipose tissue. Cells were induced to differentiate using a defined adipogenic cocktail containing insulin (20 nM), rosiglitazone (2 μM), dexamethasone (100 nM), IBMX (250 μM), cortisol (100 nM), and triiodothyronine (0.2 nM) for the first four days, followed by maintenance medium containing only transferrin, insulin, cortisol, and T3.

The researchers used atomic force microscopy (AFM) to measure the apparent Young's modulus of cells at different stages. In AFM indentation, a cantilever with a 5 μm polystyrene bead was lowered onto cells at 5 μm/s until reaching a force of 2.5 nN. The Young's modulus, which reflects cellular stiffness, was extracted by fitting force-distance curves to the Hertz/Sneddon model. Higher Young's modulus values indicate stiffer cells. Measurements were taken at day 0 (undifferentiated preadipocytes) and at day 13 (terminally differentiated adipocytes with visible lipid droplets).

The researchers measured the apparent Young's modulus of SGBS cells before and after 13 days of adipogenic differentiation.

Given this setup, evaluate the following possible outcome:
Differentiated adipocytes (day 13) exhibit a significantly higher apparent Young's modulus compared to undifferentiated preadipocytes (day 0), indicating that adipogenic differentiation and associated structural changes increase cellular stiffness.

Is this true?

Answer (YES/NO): NO